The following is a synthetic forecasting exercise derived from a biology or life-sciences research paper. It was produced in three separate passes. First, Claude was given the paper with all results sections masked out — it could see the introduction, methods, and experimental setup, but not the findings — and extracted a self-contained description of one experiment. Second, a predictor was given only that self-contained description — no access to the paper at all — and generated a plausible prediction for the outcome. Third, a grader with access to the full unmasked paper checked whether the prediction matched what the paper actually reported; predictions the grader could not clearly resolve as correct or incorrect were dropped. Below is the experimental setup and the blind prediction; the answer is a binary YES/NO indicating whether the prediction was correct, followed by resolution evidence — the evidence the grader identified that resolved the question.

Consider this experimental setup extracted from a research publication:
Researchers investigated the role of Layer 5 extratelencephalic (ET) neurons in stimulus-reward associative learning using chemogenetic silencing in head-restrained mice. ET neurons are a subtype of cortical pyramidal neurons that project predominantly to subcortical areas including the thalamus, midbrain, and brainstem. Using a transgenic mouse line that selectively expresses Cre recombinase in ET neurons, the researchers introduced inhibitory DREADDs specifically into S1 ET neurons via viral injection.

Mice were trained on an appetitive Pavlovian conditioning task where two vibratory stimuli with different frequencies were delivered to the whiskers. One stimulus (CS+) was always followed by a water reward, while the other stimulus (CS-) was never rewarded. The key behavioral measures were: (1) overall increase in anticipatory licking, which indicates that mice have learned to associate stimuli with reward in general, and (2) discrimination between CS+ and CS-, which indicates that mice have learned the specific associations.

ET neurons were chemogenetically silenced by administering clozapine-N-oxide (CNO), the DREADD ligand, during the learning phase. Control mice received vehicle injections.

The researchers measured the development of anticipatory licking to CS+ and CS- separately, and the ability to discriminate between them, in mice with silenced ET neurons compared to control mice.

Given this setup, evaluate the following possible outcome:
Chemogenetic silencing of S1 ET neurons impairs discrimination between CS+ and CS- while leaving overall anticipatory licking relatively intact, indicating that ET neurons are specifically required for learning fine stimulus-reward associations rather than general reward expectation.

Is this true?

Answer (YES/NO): NO